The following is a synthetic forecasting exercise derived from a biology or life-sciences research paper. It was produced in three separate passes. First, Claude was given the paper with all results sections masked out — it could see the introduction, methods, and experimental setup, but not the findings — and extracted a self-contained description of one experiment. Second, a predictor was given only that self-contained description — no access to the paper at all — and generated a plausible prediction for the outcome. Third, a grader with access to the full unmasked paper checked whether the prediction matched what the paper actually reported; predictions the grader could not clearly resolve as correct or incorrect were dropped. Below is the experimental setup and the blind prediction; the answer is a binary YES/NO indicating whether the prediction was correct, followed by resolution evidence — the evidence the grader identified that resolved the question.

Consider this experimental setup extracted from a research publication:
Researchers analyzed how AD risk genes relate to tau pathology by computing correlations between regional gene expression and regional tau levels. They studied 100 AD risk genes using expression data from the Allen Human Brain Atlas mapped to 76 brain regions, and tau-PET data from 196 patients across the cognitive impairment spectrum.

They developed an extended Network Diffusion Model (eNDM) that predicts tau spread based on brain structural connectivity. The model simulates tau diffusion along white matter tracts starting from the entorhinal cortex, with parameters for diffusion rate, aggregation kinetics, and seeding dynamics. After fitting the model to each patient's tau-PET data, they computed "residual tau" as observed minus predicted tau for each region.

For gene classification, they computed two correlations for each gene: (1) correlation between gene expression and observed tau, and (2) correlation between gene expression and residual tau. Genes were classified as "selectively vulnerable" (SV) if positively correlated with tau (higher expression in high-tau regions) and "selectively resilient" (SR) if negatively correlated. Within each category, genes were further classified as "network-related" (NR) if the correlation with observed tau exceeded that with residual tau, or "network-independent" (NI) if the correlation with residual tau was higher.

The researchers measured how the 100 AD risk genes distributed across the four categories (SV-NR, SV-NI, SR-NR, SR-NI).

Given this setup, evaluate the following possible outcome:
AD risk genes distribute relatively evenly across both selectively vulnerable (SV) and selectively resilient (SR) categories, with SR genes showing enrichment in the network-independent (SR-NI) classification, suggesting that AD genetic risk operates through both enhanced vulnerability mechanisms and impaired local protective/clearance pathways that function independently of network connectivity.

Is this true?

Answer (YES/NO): NO